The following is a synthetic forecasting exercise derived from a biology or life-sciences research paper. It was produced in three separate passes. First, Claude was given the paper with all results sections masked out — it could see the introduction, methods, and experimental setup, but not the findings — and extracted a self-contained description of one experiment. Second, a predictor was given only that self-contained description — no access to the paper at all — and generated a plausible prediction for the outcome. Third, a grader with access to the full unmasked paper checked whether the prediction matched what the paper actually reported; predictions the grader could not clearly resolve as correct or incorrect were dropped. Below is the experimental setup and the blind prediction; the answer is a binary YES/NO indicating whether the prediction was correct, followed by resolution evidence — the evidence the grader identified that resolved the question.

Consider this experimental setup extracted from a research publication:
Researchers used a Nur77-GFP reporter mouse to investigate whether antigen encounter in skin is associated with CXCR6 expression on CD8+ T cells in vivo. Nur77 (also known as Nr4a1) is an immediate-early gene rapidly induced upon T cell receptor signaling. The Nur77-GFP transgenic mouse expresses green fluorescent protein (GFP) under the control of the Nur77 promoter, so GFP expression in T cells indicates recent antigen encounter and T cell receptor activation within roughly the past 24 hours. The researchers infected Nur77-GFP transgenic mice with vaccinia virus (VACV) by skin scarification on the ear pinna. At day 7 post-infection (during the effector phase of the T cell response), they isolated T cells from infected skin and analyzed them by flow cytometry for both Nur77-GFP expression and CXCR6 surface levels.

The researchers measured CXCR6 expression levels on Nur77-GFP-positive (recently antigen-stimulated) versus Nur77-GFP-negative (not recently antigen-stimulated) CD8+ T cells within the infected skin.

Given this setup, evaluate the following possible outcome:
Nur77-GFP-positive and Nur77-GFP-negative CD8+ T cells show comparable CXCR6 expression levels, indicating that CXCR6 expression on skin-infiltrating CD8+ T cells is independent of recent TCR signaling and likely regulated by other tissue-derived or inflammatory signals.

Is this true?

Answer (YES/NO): NO